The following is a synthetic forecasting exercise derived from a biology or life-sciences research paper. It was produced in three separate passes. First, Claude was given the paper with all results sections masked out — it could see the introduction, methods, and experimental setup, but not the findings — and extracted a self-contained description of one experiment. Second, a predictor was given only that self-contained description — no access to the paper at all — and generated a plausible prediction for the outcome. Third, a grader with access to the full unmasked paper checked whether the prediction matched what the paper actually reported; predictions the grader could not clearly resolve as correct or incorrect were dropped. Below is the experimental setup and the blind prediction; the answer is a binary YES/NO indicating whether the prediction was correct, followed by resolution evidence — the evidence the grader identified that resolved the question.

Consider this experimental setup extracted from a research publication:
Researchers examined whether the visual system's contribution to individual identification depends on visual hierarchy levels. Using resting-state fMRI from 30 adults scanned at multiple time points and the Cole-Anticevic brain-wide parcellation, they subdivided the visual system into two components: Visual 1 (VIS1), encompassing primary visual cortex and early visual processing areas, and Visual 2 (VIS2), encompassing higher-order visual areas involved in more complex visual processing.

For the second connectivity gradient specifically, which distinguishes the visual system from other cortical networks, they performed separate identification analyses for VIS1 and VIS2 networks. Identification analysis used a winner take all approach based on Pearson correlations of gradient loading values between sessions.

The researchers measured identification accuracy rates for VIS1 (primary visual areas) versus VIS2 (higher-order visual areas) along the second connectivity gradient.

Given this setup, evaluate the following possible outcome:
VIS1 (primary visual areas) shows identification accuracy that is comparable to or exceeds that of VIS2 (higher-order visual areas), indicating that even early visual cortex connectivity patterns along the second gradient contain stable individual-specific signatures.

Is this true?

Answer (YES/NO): NO